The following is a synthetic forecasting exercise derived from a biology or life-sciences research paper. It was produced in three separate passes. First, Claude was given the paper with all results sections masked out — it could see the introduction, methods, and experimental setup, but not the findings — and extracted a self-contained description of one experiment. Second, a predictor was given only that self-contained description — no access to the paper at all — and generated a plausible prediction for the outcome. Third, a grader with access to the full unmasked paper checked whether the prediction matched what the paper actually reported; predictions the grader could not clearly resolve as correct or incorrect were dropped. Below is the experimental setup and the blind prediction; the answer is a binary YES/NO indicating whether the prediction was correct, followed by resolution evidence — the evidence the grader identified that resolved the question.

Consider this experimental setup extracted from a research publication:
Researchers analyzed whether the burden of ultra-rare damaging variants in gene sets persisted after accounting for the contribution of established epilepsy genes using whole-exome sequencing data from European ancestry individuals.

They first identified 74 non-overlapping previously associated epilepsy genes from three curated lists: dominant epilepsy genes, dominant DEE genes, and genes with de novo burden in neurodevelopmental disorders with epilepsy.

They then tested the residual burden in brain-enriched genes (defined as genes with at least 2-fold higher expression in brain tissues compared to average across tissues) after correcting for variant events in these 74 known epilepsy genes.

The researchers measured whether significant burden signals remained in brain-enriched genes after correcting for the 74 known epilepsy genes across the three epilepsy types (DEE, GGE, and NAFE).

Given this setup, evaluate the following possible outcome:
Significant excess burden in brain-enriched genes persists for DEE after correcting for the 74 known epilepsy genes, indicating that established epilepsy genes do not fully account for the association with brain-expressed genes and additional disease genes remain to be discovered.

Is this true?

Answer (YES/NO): YES